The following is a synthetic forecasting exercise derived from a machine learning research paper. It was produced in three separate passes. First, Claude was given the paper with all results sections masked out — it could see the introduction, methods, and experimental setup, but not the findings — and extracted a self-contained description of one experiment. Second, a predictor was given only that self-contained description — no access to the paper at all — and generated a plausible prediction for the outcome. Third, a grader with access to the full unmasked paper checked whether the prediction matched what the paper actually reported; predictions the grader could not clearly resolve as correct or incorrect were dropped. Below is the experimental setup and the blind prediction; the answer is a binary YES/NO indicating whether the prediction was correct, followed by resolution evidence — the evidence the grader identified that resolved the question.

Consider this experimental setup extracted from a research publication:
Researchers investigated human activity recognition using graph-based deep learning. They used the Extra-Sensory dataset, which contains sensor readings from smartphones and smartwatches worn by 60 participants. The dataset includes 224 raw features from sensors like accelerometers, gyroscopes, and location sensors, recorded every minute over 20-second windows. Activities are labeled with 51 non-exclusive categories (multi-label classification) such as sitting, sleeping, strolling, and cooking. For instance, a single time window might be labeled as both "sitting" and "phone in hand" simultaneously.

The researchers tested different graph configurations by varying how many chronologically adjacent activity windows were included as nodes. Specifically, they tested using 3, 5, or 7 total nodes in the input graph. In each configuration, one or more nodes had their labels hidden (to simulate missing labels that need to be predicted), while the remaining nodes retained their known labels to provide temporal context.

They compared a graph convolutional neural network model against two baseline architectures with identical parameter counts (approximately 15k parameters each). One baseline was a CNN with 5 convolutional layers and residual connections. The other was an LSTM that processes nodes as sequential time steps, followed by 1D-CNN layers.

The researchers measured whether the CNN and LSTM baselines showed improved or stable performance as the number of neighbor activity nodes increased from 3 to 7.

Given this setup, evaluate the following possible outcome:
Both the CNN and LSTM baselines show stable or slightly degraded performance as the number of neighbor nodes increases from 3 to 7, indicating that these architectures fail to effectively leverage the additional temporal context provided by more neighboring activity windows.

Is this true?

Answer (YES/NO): NO